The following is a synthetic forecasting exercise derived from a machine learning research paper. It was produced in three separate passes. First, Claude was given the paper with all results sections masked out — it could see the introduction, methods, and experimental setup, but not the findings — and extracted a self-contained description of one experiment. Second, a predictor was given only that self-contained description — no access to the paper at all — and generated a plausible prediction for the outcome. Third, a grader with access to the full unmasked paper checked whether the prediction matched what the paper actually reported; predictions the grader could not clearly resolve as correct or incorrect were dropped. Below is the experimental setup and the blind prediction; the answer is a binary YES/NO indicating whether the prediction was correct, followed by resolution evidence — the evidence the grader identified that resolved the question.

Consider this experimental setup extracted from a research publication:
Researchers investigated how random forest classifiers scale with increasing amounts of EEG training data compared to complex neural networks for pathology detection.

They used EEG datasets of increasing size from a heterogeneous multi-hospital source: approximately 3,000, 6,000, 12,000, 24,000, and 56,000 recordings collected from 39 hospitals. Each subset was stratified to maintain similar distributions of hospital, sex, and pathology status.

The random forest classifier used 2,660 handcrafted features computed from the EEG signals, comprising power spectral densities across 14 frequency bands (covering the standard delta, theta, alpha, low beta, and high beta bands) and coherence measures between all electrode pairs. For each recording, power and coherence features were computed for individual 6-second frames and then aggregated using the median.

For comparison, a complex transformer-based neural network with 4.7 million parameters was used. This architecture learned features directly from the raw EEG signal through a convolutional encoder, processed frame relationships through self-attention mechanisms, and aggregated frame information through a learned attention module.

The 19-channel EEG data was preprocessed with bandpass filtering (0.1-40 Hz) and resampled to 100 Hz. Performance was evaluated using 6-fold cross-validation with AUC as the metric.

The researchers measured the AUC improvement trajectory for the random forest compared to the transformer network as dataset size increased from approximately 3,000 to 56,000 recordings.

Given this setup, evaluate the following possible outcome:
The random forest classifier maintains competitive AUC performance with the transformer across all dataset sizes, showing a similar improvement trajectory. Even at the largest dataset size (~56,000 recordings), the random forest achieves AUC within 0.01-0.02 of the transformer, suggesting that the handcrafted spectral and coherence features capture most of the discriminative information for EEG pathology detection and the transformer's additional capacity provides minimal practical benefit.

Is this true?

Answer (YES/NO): NO